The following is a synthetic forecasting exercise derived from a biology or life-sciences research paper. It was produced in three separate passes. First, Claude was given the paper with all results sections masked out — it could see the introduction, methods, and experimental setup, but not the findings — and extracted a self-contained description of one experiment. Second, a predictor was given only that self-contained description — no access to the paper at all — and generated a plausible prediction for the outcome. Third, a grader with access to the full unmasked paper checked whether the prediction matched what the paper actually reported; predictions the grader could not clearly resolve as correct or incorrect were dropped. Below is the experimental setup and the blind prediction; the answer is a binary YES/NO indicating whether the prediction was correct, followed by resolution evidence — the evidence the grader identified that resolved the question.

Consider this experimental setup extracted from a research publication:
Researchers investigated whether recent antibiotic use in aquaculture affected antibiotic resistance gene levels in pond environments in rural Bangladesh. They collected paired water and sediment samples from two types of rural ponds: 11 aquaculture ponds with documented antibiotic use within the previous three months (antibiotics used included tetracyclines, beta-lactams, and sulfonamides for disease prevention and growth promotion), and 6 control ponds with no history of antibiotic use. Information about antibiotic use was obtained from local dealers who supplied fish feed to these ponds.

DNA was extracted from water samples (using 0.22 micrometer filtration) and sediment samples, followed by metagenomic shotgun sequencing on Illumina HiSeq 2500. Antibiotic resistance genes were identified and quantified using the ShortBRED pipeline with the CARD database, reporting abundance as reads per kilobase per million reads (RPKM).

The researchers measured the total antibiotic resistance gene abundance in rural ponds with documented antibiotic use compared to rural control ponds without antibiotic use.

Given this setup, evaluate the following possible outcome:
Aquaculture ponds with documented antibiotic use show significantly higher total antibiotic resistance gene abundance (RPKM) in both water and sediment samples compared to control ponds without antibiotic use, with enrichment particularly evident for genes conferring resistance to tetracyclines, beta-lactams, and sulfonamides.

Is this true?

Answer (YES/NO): NO